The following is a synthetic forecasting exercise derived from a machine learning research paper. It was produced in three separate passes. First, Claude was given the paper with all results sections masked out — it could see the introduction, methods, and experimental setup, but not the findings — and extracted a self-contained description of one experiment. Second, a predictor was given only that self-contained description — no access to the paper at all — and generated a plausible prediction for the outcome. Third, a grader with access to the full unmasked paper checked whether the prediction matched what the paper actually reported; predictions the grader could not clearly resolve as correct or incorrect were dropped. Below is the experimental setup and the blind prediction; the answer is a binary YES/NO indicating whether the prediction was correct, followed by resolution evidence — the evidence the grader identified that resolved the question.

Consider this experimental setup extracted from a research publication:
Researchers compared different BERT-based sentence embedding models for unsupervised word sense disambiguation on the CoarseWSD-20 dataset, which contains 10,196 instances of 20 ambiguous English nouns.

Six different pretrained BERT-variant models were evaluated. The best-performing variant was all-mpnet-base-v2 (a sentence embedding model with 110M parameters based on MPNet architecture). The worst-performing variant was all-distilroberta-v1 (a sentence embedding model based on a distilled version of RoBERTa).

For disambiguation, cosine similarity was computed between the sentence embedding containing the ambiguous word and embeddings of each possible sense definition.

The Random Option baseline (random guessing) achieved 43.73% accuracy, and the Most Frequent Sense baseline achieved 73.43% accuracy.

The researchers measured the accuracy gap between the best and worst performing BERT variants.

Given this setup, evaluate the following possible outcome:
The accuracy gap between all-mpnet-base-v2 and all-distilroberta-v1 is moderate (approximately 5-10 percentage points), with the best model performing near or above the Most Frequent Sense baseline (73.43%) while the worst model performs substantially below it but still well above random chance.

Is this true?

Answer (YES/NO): NO